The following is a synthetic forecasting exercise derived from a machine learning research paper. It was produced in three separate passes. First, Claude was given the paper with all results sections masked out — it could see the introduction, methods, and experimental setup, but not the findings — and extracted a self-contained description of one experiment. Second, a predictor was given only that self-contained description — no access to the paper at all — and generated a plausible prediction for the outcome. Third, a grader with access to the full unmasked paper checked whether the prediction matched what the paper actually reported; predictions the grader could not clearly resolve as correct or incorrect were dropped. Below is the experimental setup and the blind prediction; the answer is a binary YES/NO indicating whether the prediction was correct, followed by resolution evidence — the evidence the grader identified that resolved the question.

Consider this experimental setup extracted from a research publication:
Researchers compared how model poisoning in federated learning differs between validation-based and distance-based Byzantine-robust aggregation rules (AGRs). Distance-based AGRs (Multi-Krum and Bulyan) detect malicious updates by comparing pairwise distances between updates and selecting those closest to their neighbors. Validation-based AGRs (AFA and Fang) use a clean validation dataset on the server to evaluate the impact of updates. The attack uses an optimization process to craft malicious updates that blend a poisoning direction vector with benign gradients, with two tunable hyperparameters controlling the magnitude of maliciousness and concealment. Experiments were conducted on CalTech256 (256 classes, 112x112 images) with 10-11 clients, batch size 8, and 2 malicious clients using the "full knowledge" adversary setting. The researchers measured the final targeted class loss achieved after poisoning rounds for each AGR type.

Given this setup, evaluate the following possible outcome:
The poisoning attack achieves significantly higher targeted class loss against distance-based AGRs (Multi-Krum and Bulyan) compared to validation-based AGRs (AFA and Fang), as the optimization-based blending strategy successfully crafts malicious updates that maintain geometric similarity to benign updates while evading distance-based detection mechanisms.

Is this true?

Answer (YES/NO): YES